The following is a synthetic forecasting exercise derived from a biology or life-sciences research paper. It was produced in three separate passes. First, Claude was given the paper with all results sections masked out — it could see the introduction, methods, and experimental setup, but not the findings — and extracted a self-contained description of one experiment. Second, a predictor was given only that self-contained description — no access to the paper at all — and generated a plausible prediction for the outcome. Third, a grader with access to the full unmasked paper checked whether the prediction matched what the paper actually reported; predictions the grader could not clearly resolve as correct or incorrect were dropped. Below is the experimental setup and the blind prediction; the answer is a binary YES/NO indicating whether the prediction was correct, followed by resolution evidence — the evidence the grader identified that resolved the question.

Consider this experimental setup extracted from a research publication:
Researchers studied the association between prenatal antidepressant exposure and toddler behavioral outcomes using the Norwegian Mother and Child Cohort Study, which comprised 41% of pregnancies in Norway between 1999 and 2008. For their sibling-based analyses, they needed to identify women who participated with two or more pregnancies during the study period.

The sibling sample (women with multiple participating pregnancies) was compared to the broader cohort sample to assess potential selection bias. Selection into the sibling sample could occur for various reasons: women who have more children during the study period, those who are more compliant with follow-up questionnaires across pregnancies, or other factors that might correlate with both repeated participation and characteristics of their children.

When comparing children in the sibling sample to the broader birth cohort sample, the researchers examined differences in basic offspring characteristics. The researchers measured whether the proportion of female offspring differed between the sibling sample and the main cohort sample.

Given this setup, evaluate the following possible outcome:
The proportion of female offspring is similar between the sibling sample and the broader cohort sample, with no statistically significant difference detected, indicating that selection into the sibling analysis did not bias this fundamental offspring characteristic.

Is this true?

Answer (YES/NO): NO